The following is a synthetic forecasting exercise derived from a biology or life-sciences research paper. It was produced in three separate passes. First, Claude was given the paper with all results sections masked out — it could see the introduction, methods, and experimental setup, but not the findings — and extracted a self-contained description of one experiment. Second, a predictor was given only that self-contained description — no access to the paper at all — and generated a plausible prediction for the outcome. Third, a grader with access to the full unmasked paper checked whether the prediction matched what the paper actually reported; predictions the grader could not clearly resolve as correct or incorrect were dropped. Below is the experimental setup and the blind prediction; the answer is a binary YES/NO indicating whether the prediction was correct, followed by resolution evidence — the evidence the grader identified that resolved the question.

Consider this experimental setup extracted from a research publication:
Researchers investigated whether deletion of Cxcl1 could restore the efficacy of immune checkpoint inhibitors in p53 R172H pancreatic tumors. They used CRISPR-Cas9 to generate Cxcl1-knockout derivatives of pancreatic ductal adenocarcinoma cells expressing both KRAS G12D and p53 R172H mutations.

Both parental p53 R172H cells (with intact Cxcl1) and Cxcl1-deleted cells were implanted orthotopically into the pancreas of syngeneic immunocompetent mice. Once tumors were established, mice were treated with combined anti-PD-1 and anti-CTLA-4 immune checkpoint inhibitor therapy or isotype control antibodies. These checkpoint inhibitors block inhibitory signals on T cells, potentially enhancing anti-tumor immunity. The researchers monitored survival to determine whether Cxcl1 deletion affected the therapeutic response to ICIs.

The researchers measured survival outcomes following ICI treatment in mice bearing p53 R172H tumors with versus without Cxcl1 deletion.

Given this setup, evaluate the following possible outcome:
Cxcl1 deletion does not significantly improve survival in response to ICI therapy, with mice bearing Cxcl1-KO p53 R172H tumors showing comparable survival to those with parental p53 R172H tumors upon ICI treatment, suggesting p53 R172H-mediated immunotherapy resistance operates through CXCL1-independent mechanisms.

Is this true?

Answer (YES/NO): NO